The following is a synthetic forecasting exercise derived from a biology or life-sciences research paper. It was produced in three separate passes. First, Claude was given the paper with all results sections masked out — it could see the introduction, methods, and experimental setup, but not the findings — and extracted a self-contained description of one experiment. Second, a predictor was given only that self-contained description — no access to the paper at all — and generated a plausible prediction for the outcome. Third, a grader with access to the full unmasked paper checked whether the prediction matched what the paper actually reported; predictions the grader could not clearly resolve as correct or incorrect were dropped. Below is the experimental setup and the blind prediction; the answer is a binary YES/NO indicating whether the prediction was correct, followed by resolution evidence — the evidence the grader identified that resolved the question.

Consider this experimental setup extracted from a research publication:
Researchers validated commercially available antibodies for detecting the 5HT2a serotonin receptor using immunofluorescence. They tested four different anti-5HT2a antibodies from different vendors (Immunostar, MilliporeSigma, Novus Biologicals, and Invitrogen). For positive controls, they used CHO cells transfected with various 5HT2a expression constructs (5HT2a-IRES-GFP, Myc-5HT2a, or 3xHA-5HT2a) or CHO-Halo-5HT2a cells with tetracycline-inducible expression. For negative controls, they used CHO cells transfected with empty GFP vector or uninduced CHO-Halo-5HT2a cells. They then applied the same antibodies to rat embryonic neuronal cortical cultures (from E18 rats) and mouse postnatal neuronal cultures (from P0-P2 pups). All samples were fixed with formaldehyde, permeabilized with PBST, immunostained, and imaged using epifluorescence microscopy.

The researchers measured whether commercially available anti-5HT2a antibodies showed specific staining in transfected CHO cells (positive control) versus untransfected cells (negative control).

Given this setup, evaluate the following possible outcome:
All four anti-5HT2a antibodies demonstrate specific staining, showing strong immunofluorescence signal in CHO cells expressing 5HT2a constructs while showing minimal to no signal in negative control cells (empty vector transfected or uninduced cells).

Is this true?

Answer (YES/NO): NO